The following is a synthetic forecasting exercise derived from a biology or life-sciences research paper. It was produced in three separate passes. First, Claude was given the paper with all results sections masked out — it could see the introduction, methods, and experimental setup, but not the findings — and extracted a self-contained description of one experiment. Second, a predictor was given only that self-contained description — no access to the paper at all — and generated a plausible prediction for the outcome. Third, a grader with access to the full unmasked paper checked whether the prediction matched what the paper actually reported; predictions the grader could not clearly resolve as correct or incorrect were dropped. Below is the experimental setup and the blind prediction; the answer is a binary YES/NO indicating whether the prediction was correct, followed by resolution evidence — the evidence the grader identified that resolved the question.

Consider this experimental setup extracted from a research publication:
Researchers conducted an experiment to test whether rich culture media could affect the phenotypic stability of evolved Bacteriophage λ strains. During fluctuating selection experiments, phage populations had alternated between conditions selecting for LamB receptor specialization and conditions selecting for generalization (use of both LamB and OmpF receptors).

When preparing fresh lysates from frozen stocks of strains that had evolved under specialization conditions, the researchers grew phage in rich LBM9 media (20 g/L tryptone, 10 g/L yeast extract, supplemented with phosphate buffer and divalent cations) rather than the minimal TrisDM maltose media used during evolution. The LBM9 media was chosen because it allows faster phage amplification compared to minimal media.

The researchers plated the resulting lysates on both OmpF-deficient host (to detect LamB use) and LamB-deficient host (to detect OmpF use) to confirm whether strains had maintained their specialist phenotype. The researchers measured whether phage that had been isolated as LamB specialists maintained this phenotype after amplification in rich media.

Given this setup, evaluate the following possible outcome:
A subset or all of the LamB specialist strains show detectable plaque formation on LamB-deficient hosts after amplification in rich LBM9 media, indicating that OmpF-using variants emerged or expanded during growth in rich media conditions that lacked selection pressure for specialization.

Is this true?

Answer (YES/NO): YES